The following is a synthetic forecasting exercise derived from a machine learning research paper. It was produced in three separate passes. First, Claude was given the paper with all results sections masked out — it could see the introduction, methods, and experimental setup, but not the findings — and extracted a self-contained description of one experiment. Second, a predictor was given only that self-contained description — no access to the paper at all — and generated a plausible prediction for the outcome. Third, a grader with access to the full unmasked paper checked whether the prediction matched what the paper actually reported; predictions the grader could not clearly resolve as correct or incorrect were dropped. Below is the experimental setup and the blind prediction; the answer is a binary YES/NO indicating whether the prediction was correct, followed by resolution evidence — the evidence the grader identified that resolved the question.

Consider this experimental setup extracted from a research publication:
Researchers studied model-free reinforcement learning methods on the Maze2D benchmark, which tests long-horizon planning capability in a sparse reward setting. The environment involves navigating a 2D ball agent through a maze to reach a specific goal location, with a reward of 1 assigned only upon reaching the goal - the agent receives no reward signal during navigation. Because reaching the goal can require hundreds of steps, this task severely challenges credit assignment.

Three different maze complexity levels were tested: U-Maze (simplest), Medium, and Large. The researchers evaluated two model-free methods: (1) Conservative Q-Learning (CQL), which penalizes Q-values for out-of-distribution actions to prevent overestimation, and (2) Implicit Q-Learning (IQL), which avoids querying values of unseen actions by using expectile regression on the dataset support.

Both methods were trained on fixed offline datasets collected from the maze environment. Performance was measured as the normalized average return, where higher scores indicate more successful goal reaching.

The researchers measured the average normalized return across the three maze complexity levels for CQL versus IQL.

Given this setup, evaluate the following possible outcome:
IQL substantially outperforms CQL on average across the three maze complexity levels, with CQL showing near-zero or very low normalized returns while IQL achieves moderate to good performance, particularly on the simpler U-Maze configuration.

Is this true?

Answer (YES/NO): NO